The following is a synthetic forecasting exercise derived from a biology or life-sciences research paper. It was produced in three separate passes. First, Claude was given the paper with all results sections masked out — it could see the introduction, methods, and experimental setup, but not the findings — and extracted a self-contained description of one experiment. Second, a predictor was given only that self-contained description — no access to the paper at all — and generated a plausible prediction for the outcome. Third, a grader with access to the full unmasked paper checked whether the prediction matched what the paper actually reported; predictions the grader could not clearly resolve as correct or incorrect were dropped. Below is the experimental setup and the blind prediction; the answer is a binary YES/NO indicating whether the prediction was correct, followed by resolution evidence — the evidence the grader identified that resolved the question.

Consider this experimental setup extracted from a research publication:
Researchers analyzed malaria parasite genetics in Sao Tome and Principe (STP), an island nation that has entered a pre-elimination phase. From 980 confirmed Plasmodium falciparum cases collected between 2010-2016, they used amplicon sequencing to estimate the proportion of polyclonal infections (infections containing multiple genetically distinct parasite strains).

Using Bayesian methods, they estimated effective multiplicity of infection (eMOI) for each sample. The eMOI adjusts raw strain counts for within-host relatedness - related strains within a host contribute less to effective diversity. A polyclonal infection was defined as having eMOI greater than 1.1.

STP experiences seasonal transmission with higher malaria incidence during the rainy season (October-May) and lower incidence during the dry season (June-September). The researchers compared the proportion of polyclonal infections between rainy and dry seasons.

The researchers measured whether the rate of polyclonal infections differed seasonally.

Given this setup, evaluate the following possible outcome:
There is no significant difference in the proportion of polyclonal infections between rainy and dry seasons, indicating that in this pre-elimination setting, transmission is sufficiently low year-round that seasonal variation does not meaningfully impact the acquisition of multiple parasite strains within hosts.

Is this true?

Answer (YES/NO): YES